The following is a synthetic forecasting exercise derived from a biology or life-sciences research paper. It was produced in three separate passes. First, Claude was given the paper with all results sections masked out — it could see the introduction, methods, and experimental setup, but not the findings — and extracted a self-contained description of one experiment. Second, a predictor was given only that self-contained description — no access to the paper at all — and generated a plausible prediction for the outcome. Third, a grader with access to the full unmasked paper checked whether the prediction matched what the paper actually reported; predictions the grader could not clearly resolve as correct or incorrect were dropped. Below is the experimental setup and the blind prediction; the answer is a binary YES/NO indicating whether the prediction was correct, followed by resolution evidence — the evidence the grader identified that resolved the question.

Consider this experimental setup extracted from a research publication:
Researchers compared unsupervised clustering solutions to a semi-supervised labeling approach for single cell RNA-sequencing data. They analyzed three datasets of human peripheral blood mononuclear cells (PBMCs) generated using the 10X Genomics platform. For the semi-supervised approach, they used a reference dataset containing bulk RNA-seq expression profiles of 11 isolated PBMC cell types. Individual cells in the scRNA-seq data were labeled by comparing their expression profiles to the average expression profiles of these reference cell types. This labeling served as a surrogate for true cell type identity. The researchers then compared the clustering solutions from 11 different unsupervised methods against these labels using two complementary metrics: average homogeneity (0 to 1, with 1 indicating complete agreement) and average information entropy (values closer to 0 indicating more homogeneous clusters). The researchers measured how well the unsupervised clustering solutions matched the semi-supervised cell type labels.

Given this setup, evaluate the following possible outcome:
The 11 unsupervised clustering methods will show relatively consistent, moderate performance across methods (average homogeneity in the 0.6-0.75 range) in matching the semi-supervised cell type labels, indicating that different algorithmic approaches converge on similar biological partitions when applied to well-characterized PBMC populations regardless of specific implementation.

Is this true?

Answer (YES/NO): NO